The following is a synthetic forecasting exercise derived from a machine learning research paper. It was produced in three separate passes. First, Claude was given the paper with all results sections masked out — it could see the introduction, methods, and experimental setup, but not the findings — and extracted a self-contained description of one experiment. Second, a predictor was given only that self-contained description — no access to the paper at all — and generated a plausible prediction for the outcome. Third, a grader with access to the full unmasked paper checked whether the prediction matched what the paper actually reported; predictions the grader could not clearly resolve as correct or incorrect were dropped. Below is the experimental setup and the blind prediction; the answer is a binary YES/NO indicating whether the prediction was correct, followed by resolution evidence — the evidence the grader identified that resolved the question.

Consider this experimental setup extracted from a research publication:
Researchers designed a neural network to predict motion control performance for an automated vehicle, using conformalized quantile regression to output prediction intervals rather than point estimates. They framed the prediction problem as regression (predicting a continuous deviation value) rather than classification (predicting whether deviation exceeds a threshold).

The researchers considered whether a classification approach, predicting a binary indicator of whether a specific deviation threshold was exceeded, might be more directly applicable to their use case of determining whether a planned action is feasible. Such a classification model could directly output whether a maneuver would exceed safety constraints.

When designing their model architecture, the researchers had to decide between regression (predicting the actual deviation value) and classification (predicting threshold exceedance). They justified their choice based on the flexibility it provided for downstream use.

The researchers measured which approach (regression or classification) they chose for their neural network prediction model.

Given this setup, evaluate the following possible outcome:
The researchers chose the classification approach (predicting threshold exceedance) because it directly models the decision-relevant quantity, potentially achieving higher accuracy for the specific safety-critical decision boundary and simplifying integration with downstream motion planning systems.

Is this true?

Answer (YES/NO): NO